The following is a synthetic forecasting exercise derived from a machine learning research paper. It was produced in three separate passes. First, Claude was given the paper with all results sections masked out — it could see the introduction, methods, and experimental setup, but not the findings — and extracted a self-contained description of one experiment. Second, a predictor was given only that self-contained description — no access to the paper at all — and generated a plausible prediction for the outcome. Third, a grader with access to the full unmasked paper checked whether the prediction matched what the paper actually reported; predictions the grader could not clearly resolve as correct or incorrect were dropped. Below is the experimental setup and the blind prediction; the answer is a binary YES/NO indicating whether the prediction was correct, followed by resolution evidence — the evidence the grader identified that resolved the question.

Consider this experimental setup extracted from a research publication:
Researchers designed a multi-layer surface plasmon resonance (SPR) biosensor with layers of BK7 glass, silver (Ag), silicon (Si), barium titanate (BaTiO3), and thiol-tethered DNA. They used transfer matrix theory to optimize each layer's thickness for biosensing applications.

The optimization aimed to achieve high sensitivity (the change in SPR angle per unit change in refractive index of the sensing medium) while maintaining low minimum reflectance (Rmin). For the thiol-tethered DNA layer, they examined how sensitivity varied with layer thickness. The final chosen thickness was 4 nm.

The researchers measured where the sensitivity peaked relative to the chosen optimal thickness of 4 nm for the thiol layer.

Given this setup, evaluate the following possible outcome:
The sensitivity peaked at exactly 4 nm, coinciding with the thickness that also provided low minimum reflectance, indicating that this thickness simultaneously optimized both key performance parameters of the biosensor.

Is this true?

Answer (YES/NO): NO